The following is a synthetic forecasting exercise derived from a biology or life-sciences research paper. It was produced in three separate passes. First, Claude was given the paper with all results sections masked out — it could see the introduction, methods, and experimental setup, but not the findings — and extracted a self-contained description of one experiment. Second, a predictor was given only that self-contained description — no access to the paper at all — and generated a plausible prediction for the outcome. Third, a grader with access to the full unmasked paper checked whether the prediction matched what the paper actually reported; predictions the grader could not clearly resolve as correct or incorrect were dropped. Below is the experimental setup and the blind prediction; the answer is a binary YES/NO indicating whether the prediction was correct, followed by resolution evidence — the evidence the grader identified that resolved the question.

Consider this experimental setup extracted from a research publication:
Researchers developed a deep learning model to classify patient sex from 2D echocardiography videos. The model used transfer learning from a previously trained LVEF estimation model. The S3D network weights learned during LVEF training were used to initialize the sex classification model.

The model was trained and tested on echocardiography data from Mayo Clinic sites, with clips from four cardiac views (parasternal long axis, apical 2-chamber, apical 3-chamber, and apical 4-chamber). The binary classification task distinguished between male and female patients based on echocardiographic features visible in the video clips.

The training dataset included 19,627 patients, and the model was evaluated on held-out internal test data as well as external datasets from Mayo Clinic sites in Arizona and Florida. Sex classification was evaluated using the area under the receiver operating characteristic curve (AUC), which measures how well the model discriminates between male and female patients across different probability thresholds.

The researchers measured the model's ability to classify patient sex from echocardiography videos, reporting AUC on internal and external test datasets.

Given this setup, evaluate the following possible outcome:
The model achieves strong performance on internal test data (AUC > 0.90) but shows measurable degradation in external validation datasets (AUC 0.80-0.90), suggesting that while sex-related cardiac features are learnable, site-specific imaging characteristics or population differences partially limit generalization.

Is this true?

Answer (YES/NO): NO